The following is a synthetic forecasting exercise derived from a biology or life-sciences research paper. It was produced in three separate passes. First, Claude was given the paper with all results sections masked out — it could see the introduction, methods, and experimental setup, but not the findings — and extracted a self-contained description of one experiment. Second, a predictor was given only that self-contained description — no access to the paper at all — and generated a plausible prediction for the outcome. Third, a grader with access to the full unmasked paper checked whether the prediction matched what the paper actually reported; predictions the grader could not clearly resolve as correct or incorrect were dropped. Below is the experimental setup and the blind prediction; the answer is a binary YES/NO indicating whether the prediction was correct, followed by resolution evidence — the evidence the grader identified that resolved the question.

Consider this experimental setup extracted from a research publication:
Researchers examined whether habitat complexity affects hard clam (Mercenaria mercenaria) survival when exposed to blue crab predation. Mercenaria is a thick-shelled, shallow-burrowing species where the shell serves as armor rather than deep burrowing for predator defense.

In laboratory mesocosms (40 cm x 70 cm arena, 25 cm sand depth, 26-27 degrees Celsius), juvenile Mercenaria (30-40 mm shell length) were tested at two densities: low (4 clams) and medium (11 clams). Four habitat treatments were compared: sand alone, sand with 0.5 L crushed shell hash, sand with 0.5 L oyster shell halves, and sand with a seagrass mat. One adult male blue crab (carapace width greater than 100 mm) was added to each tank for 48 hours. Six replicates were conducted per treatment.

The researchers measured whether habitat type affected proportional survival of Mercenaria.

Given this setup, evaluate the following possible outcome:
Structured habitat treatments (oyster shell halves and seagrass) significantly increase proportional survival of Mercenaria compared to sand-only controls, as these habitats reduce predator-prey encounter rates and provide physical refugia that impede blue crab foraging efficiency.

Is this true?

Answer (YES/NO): NO